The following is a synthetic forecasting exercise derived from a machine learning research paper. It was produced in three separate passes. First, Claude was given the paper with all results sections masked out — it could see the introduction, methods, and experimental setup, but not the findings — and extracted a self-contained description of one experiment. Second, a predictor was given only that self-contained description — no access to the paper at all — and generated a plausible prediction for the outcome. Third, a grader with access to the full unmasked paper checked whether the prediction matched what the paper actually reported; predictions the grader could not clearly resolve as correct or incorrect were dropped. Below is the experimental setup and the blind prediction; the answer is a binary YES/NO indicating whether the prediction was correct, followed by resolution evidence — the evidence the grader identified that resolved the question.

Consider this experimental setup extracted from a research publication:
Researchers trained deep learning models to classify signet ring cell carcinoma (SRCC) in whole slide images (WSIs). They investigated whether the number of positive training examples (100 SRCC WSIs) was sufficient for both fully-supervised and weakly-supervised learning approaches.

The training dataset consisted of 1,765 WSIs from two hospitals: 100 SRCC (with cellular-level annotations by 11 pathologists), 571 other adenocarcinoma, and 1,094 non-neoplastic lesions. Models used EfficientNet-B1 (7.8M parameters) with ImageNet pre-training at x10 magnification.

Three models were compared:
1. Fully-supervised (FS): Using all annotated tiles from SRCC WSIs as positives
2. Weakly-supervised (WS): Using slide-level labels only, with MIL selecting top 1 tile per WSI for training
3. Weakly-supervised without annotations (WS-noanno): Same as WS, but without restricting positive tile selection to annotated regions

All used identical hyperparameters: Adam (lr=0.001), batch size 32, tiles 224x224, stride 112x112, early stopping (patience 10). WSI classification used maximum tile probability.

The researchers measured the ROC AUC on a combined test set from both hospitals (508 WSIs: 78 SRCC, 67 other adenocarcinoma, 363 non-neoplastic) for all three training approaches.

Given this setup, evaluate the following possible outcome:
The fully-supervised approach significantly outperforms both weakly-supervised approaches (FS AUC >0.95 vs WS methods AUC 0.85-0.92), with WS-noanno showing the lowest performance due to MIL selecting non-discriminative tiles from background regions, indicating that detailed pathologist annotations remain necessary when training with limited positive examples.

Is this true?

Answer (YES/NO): NO